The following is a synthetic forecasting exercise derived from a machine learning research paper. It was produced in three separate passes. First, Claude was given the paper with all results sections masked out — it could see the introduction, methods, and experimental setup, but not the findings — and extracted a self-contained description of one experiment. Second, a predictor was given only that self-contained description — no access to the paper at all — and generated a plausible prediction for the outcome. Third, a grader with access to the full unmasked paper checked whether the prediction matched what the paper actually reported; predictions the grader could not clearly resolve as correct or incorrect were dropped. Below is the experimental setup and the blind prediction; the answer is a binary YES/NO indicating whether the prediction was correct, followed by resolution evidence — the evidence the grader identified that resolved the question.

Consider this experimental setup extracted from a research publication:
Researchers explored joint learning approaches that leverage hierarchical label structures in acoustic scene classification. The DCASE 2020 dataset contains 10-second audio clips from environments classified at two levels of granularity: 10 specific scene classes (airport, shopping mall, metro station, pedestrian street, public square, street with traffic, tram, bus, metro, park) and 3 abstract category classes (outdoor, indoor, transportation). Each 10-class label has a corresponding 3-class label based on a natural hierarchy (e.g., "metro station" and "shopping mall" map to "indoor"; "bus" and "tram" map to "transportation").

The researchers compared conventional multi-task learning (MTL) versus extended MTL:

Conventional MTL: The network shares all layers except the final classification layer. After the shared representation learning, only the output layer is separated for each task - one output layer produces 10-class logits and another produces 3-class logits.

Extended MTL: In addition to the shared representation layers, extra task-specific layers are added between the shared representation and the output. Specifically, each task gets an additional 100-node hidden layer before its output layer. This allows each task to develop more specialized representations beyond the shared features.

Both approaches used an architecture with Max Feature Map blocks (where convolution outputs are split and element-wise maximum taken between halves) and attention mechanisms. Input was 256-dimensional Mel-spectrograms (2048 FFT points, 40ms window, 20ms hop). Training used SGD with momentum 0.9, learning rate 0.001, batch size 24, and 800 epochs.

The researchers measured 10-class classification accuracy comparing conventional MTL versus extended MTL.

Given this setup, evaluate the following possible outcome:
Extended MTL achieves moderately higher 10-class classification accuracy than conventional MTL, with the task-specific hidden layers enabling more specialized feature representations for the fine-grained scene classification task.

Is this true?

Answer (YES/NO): YES